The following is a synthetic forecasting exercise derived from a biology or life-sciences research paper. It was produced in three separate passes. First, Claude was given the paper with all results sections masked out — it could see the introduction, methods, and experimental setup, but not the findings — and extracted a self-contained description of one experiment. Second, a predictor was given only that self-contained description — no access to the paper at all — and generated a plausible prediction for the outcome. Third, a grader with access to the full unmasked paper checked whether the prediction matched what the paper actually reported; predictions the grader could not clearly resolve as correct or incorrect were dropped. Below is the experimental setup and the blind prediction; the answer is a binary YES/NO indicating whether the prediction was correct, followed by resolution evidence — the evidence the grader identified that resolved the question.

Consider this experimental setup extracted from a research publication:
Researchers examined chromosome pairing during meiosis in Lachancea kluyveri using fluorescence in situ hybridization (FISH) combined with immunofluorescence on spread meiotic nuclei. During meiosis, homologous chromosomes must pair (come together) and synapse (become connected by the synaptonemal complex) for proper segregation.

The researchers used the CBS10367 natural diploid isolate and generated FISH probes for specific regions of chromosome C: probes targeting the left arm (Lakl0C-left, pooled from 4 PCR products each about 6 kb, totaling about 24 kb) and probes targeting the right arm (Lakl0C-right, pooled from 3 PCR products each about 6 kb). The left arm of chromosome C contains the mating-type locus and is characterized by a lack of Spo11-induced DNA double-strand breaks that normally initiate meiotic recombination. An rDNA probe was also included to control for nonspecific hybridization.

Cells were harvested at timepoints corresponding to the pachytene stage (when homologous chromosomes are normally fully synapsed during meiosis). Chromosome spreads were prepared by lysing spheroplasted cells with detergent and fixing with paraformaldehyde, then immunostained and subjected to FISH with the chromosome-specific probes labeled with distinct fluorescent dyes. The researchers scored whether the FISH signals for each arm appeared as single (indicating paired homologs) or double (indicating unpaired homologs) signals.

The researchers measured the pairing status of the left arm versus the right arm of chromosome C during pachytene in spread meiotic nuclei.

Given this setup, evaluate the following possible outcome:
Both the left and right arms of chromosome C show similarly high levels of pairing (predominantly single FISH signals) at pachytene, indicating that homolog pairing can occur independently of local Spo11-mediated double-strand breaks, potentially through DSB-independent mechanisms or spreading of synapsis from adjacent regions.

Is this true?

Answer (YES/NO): NO